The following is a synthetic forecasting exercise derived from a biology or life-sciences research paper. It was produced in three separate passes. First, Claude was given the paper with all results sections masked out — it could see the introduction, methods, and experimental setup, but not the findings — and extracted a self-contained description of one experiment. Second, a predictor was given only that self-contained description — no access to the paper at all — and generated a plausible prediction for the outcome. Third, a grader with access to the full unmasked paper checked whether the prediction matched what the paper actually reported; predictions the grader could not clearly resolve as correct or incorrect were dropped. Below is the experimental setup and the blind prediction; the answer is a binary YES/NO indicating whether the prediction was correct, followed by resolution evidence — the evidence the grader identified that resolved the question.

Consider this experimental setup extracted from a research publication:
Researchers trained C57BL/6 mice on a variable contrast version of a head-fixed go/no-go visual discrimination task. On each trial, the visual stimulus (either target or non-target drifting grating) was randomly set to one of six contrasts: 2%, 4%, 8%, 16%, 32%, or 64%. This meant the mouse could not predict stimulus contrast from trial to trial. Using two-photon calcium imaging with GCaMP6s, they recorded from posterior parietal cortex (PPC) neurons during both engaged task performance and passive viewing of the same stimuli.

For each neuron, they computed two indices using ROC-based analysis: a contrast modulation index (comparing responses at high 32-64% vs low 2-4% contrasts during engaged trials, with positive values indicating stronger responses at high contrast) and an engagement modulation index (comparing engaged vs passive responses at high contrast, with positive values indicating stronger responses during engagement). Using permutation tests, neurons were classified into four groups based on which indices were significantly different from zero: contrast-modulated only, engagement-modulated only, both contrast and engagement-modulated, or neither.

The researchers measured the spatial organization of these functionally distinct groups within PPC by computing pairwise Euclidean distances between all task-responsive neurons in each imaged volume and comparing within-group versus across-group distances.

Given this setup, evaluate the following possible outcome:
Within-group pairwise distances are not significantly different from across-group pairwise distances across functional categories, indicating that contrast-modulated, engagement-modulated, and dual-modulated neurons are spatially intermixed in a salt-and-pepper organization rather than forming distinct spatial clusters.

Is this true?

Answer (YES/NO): YES